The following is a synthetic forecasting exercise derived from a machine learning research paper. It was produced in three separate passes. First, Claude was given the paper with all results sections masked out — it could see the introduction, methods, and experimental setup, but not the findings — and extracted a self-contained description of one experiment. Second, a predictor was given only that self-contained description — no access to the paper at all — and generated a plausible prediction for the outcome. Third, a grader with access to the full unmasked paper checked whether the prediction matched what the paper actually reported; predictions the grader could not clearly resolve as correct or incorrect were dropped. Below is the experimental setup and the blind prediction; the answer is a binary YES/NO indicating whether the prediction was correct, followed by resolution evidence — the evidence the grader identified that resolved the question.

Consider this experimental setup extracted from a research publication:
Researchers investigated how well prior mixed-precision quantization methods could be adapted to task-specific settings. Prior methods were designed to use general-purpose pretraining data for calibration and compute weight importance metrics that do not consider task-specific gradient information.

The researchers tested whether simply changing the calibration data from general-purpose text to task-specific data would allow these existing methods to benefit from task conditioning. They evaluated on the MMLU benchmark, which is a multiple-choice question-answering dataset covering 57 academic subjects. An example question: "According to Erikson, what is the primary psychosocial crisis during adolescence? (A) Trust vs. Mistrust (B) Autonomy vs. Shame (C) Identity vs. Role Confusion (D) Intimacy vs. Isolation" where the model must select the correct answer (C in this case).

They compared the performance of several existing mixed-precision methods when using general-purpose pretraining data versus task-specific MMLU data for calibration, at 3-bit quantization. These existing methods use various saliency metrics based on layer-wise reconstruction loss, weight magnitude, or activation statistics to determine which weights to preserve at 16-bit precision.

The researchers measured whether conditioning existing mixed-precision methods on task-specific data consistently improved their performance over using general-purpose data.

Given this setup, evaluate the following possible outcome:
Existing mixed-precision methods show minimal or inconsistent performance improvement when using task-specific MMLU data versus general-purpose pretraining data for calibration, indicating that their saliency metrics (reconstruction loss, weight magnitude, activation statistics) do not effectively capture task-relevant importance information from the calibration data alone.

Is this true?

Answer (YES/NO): NO